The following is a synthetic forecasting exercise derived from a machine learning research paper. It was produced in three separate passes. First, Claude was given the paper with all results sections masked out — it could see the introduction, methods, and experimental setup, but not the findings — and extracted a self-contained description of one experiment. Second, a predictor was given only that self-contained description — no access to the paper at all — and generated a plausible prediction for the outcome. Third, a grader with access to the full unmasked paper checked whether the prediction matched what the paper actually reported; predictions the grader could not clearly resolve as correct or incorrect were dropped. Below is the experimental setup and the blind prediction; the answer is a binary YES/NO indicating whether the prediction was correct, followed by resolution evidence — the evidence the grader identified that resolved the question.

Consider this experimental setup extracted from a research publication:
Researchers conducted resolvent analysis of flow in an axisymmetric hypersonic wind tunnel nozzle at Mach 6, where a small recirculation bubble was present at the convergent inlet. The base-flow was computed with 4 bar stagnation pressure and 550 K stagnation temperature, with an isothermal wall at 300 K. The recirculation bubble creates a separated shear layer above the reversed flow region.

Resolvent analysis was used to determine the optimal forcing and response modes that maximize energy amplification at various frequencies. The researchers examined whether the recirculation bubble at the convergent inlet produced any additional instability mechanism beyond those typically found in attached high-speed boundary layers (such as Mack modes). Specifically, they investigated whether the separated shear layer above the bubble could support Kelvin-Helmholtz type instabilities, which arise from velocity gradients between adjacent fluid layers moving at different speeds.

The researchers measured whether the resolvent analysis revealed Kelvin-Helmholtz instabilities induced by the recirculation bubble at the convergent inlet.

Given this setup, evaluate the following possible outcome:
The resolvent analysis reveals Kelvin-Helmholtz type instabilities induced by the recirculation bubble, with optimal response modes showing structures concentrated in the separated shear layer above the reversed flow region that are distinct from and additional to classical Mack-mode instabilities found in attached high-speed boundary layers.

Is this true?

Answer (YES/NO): YES